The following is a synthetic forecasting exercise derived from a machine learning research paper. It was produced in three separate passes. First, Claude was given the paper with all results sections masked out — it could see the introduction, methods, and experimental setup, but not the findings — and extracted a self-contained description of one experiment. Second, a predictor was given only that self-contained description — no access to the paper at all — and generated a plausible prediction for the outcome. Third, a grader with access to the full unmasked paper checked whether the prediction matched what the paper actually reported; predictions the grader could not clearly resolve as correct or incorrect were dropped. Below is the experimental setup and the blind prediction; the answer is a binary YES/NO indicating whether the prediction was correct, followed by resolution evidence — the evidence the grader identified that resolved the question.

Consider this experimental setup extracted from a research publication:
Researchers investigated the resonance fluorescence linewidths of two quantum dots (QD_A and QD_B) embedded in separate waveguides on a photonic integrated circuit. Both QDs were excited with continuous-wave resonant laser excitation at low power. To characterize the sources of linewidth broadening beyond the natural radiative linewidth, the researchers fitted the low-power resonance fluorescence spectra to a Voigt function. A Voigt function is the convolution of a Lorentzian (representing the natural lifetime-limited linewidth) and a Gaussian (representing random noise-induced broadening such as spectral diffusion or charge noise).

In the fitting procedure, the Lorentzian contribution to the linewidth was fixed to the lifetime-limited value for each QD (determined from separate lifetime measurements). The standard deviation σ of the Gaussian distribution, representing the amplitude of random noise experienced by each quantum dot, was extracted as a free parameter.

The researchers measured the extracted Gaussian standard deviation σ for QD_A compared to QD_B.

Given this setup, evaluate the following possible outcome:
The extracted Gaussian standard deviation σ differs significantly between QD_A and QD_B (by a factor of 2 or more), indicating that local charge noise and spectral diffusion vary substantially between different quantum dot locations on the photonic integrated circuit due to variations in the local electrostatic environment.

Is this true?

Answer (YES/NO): YES